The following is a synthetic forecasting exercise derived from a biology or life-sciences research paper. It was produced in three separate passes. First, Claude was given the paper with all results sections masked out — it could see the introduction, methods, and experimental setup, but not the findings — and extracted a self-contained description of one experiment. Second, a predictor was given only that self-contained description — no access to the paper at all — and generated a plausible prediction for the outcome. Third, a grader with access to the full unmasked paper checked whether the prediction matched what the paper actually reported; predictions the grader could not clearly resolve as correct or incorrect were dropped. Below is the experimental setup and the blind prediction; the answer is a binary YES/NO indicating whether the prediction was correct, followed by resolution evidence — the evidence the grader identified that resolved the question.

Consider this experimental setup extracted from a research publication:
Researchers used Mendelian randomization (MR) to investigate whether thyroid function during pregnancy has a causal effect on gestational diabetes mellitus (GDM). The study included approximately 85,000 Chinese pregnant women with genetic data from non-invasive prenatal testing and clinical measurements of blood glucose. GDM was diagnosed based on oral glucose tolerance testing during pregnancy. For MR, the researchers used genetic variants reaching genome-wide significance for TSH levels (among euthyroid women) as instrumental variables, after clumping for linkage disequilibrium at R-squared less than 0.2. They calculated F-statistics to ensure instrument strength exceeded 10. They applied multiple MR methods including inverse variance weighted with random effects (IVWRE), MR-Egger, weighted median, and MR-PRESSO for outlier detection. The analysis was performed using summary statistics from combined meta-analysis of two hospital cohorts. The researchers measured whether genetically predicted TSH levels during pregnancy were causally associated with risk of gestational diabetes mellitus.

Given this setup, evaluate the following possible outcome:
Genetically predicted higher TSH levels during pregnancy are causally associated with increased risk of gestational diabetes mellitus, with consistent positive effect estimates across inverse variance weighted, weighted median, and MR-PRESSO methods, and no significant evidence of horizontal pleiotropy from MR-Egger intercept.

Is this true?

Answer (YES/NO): NO